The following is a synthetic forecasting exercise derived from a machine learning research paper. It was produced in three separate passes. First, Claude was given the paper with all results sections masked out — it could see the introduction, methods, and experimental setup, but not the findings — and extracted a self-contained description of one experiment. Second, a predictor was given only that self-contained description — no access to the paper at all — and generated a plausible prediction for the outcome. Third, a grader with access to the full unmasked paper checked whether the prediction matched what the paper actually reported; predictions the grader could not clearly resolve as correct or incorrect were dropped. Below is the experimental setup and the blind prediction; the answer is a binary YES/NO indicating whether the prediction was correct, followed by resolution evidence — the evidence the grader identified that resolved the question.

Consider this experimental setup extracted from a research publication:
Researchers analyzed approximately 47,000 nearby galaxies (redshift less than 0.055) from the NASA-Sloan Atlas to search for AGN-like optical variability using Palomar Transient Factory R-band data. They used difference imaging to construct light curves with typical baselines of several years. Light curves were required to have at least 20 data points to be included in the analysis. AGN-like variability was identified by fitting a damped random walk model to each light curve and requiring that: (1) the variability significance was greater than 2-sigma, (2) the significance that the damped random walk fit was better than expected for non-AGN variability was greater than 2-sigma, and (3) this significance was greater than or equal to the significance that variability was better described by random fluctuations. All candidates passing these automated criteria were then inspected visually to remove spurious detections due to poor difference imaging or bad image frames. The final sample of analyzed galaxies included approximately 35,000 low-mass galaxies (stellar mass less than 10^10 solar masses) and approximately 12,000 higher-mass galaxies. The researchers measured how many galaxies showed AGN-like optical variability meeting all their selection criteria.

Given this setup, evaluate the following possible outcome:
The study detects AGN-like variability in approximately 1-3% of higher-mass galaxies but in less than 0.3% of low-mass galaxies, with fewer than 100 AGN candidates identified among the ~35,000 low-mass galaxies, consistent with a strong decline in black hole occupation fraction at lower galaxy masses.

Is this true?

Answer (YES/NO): NO